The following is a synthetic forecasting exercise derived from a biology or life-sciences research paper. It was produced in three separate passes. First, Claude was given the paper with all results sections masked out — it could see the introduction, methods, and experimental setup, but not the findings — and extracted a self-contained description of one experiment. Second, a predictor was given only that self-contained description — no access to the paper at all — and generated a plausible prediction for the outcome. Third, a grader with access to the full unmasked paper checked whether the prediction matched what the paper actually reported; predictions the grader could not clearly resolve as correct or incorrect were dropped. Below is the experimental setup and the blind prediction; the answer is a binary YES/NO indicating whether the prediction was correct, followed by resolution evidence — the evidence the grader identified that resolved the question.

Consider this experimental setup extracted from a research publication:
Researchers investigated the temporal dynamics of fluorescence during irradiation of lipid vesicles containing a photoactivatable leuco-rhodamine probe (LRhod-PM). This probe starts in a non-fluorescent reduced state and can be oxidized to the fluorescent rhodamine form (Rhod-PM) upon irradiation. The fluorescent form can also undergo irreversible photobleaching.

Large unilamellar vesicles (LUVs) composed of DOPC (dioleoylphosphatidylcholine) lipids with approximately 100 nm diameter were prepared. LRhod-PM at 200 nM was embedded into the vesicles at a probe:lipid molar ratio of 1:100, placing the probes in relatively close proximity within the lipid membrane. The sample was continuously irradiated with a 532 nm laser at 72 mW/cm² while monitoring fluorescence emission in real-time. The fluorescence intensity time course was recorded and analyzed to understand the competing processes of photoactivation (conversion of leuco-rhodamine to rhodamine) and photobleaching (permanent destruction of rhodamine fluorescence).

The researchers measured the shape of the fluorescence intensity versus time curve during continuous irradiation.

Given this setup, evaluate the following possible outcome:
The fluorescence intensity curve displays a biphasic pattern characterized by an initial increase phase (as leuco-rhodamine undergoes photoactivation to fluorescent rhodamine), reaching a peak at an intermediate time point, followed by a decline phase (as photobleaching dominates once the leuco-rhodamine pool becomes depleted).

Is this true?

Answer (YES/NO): YES